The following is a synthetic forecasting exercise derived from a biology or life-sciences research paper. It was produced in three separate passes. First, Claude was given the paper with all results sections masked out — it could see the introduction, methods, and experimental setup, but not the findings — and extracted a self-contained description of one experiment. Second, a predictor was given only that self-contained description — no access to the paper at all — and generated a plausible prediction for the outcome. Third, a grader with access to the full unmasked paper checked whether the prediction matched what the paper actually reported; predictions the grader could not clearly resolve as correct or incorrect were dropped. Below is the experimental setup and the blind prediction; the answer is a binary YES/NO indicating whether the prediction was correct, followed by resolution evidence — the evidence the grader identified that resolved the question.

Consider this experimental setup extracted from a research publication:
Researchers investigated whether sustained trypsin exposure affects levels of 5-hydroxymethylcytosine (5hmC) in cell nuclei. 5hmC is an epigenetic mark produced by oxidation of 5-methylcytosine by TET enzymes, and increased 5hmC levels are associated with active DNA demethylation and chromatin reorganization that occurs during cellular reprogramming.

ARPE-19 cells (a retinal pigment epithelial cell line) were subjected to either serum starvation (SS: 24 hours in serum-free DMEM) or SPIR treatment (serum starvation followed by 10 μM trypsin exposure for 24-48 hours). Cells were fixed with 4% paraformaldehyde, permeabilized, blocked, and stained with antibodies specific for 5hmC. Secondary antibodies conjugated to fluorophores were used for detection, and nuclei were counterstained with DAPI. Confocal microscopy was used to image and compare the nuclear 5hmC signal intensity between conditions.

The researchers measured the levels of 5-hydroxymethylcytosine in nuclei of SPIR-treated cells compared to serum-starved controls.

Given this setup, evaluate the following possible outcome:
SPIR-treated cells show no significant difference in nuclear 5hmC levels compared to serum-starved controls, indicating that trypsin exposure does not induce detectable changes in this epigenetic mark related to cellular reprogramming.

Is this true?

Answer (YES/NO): NO